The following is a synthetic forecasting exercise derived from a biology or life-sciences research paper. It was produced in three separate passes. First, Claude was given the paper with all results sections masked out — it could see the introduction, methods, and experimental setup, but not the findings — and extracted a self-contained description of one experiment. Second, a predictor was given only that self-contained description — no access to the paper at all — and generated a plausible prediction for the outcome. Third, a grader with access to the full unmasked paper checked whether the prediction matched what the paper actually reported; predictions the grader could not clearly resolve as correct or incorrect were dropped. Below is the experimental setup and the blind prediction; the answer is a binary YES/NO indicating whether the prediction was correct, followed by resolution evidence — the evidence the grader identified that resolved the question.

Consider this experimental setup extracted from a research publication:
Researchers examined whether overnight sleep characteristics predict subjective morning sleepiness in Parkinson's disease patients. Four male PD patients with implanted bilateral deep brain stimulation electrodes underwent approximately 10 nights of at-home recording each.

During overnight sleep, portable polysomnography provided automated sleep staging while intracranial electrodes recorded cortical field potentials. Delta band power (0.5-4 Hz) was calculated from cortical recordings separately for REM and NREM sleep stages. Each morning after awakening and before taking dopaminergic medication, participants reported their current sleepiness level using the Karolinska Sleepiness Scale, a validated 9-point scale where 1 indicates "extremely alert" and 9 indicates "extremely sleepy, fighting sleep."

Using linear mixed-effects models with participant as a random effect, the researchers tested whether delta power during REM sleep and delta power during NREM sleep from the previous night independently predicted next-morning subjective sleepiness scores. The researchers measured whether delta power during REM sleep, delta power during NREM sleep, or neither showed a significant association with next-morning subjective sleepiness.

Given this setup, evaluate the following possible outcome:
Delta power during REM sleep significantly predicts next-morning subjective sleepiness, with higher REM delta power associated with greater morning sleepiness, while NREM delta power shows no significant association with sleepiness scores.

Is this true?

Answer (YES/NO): NO